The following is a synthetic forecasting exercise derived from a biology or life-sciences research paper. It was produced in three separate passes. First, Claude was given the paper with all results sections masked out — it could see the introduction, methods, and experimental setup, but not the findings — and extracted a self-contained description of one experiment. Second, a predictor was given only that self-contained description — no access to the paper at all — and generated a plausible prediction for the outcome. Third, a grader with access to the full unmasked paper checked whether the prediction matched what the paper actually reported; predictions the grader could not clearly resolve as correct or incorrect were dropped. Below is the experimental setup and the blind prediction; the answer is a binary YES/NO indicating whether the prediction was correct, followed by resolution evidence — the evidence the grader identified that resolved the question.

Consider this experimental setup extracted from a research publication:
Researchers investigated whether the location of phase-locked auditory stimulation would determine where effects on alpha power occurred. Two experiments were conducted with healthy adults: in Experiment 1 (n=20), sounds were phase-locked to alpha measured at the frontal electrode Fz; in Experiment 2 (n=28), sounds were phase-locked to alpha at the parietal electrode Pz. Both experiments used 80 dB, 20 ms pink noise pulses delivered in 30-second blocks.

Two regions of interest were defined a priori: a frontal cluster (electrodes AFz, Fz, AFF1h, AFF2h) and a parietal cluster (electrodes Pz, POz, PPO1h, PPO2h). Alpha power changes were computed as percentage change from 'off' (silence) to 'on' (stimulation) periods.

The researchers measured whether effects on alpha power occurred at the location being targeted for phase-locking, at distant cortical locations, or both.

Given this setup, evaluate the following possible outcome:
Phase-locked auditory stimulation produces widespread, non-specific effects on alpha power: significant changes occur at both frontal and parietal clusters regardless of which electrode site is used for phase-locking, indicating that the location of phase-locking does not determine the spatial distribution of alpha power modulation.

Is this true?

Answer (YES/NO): NO